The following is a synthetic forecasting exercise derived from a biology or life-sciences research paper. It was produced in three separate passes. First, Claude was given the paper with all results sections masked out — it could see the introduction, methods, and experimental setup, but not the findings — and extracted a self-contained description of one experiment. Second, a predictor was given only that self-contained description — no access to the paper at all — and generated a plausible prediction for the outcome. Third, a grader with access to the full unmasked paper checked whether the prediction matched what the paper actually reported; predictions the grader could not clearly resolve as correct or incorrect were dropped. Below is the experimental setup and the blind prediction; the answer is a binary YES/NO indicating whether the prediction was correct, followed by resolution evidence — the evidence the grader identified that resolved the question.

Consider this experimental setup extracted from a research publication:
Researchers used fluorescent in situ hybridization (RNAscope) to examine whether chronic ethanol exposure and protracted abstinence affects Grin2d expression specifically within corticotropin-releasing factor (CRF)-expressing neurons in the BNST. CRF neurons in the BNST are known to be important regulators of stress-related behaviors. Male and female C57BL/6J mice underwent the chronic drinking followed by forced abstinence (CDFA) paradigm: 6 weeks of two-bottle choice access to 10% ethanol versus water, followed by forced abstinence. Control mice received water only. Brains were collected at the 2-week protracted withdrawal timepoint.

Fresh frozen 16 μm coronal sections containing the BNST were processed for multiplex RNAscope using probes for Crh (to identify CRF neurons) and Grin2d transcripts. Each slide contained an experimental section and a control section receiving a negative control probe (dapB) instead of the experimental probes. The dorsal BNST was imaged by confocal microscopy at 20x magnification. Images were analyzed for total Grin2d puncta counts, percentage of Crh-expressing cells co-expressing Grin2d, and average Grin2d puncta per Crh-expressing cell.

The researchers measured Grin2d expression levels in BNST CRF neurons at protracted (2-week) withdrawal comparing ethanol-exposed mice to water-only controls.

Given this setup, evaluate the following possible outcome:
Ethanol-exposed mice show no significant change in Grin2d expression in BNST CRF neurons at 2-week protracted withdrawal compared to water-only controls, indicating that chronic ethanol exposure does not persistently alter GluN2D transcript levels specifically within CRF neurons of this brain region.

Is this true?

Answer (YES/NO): YES